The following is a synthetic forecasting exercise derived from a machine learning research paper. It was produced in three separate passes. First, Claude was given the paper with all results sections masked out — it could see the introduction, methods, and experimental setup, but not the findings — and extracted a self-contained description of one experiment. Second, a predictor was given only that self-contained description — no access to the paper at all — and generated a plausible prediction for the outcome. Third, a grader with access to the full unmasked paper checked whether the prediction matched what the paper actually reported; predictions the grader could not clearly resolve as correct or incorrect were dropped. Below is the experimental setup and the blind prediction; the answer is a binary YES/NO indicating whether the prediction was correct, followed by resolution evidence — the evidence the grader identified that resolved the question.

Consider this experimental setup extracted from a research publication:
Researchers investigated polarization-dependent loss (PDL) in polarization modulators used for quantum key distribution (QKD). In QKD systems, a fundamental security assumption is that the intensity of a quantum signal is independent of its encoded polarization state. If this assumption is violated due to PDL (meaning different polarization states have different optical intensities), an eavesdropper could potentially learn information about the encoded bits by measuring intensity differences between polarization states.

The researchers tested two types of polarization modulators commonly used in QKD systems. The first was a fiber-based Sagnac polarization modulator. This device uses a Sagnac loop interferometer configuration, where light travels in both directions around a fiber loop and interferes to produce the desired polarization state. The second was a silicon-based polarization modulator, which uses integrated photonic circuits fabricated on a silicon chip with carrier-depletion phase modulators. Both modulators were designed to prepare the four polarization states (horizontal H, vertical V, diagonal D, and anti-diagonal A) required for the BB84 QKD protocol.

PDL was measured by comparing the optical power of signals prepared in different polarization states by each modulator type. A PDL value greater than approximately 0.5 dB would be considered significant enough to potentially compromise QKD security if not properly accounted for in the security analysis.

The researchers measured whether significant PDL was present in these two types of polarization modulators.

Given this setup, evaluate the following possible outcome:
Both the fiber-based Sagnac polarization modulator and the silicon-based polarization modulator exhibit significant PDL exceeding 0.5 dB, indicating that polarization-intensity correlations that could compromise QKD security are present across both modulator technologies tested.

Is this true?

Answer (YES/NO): YES